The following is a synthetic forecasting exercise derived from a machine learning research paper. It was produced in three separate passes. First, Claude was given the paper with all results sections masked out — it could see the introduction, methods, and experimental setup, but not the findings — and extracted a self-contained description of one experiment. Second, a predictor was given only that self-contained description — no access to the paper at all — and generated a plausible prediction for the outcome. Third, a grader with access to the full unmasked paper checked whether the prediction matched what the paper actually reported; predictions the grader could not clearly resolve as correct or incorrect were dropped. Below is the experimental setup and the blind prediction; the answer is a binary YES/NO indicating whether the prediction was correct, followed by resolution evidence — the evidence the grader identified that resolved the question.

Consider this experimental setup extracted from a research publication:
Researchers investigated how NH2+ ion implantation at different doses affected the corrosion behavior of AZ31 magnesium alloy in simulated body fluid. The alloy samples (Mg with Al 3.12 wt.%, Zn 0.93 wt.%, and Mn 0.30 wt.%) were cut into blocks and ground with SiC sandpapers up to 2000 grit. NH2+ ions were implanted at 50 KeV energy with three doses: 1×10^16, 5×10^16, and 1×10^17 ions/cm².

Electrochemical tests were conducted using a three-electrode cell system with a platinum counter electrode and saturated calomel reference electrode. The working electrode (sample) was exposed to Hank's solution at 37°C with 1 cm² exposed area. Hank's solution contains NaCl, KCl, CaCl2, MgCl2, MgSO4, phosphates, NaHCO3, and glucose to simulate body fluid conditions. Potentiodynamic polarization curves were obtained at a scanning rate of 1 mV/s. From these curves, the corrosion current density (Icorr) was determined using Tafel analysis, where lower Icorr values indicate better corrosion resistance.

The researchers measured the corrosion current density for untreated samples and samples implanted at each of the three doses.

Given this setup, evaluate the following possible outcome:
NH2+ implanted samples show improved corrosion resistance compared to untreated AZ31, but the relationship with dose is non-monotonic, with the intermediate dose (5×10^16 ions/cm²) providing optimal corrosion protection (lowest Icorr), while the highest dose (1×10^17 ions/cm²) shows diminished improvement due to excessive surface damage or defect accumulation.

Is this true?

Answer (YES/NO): NO